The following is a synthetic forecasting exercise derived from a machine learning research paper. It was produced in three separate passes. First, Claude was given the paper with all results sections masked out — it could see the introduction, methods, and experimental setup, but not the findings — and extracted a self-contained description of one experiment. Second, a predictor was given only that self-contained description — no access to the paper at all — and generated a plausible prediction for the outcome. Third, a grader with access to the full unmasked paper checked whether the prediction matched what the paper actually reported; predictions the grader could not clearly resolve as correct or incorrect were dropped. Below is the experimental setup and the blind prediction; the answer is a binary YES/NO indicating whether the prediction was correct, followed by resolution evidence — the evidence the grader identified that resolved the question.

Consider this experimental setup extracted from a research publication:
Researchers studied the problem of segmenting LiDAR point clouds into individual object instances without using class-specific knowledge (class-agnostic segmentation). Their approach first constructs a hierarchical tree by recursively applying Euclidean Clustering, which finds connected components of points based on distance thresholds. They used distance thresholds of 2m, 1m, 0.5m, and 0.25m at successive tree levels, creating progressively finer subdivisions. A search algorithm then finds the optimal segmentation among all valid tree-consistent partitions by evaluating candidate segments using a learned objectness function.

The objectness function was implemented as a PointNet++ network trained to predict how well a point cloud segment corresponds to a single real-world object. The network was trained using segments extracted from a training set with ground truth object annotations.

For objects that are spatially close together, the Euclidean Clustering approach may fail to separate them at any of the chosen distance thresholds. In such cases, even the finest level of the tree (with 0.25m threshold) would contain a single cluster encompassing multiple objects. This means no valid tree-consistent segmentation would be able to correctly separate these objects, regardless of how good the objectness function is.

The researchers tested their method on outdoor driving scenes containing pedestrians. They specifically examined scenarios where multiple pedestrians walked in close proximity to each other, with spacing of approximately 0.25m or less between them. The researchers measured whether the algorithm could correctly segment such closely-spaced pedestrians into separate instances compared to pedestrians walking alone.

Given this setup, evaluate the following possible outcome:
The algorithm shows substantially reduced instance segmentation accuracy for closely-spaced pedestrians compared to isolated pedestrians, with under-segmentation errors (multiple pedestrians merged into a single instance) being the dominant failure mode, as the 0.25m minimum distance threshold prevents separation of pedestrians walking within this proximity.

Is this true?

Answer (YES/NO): YES